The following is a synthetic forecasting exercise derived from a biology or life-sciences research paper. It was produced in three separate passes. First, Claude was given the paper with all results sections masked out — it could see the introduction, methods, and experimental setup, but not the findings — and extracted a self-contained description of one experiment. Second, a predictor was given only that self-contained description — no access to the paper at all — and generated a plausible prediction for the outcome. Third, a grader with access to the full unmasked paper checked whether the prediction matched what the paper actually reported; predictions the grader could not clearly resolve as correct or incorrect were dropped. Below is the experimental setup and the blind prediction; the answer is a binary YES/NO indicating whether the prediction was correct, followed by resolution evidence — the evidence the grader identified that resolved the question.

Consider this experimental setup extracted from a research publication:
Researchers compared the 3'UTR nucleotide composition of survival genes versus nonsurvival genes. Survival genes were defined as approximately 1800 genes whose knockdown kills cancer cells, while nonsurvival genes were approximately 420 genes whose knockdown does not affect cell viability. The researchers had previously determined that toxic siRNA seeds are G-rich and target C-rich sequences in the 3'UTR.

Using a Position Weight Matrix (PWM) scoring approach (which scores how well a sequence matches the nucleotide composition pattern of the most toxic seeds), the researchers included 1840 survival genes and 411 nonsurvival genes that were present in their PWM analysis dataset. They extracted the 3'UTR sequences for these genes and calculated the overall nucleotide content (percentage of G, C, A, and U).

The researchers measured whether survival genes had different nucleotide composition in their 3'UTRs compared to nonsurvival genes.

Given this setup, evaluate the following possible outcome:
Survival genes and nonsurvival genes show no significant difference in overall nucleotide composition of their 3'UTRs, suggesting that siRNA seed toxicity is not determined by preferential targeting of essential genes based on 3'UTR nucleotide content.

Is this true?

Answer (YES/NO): NO